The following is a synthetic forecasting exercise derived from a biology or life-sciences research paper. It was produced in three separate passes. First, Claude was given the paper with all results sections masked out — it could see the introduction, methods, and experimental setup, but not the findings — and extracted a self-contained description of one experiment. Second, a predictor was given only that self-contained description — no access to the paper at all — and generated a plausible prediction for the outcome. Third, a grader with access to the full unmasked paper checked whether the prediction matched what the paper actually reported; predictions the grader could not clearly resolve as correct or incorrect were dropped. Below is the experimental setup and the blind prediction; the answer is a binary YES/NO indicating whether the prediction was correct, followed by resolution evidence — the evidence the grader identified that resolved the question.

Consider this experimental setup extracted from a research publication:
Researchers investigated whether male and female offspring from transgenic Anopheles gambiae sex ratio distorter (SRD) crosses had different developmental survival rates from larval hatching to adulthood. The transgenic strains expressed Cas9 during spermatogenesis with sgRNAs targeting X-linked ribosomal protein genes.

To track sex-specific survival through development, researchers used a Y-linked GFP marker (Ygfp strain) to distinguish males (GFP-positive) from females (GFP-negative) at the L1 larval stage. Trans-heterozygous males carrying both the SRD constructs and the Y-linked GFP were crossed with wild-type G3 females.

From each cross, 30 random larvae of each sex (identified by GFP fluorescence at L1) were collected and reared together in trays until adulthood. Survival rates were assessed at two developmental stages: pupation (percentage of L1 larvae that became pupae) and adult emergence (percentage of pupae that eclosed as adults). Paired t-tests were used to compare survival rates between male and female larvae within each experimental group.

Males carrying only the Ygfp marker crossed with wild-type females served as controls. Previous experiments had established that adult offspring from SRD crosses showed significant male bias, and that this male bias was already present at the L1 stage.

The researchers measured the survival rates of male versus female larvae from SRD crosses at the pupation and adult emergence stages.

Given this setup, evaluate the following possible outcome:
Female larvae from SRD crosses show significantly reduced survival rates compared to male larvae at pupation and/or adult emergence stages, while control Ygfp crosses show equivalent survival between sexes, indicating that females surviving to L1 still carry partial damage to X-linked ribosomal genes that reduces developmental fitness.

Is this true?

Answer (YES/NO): NO